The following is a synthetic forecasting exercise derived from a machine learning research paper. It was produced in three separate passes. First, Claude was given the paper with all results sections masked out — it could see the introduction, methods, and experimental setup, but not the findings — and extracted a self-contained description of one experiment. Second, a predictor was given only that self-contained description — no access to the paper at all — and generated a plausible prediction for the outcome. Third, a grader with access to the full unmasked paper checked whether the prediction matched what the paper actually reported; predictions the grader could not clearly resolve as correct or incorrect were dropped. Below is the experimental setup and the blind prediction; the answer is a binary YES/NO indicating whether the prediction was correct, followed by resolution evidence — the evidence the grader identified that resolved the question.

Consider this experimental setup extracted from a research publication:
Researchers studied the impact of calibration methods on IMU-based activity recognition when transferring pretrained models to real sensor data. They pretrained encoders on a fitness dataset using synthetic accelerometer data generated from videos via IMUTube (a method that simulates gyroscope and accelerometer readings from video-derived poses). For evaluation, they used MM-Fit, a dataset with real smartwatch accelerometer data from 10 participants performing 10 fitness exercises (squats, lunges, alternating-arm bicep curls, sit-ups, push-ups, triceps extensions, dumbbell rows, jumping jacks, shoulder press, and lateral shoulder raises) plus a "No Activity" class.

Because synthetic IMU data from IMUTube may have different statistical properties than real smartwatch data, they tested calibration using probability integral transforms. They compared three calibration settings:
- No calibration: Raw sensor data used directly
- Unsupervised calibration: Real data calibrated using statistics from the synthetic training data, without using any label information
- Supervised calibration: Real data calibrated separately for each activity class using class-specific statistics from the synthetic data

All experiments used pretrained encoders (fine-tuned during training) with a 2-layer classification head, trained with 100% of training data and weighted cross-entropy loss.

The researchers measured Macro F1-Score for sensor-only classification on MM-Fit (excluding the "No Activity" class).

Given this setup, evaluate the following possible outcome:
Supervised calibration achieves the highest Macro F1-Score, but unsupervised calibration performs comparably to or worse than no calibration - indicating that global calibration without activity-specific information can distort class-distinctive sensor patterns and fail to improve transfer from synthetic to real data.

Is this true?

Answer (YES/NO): YES